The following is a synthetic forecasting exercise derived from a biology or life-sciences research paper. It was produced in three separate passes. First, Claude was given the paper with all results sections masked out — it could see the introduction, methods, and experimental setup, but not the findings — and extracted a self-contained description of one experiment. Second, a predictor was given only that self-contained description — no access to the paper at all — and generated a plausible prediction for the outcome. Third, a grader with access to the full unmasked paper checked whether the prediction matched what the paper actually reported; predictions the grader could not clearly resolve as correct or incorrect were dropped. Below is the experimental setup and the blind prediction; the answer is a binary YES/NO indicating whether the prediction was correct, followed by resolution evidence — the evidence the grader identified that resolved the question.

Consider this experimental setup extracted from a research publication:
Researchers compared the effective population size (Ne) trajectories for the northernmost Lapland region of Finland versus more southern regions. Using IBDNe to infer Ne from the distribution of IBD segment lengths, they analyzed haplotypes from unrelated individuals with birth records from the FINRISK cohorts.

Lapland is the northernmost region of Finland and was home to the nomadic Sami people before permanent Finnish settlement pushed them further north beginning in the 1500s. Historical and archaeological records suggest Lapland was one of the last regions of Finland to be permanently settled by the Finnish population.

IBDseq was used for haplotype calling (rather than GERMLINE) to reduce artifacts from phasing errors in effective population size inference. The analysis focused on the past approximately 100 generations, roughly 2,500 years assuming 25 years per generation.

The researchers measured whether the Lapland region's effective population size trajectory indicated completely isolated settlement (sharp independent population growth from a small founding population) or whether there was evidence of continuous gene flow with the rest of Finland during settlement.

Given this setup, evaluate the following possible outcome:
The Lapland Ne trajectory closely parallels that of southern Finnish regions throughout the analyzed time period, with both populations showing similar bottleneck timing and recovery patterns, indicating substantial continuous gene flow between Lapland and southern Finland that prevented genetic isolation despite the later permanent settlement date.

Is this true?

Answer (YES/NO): NO